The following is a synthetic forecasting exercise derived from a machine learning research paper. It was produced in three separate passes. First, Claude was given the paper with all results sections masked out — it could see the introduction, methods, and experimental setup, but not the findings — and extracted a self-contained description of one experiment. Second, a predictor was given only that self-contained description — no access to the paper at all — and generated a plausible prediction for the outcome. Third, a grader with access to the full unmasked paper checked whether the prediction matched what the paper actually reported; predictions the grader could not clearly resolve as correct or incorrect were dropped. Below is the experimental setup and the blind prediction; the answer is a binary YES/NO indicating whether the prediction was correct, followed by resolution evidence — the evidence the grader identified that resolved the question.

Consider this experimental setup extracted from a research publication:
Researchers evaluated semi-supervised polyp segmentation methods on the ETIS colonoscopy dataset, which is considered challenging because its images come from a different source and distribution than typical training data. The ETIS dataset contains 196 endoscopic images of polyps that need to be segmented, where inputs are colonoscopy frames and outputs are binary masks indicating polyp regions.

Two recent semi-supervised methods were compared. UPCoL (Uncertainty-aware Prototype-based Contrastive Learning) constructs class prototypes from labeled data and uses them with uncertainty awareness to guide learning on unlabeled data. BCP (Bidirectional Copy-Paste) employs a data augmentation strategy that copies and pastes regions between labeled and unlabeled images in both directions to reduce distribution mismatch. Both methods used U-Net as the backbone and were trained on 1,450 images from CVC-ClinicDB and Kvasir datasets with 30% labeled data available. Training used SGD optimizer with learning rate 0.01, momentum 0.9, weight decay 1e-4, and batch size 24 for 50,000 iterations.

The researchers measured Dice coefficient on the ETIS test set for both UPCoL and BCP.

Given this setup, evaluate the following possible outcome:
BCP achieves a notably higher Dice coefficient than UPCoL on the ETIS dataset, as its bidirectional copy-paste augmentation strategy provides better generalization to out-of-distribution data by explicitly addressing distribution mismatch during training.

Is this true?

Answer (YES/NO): NO